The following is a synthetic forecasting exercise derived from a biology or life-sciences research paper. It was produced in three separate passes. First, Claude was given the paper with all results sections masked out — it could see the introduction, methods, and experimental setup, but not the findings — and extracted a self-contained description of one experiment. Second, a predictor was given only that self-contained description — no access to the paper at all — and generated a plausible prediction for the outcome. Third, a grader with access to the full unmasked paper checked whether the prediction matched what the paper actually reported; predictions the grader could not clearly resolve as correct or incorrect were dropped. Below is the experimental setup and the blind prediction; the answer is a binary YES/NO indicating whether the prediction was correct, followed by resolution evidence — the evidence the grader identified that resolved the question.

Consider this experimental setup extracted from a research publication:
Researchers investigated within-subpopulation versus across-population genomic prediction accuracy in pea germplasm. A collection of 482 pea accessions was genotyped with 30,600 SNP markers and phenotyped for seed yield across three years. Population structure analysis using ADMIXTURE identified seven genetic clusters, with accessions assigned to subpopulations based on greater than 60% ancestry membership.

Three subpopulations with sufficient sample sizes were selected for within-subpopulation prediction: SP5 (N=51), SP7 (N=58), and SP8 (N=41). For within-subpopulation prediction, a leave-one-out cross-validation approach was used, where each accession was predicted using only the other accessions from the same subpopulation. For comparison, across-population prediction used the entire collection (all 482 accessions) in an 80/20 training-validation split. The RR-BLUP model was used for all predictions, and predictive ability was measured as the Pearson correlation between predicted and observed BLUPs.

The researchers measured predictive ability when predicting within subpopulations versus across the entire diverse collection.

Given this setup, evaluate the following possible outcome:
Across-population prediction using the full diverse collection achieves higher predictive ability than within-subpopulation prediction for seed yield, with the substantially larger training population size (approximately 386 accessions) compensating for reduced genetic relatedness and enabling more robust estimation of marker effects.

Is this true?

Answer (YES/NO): YES